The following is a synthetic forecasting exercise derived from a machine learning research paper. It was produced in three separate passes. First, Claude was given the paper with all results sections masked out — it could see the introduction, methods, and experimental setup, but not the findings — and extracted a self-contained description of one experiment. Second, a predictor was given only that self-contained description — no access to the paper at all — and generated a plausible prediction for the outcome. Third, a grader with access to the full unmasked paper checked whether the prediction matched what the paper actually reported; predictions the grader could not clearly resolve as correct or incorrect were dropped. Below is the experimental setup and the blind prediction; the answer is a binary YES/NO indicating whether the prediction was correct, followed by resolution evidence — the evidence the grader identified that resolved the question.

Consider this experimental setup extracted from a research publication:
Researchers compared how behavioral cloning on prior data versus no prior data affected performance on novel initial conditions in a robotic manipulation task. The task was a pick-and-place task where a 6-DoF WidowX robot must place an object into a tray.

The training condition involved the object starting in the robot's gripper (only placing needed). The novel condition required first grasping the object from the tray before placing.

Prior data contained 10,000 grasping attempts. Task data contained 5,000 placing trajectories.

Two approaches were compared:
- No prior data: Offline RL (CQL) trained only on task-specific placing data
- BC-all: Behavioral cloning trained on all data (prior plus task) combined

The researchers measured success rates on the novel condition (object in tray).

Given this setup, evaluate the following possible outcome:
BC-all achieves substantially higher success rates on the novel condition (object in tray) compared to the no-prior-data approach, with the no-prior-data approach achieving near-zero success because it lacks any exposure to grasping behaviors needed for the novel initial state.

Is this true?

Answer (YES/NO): NO